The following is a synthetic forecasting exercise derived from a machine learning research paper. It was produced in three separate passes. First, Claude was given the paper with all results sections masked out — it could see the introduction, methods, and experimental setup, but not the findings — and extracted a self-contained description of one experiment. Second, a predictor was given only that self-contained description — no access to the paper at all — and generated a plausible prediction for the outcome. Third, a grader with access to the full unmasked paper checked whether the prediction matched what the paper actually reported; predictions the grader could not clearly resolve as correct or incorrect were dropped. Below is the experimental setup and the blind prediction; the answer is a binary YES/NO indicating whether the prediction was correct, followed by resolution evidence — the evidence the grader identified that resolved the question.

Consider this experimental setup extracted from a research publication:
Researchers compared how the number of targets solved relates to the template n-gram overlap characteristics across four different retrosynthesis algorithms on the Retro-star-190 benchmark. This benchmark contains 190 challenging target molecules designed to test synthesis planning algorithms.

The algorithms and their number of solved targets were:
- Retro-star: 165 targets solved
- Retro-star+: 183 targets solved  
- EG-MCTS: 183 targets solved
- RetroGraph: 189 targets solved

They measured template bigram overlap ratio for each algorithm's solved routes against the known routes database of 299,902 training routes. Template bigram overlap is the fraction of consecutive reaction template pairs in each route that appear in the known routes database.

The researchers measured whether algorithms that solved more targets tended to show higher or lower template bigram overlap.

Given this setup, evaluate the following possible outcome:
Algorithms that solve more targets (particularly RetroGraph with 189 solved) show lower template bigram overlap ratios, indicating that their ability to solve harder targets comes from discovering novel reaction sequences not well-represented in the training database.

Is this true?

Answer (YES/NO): YES